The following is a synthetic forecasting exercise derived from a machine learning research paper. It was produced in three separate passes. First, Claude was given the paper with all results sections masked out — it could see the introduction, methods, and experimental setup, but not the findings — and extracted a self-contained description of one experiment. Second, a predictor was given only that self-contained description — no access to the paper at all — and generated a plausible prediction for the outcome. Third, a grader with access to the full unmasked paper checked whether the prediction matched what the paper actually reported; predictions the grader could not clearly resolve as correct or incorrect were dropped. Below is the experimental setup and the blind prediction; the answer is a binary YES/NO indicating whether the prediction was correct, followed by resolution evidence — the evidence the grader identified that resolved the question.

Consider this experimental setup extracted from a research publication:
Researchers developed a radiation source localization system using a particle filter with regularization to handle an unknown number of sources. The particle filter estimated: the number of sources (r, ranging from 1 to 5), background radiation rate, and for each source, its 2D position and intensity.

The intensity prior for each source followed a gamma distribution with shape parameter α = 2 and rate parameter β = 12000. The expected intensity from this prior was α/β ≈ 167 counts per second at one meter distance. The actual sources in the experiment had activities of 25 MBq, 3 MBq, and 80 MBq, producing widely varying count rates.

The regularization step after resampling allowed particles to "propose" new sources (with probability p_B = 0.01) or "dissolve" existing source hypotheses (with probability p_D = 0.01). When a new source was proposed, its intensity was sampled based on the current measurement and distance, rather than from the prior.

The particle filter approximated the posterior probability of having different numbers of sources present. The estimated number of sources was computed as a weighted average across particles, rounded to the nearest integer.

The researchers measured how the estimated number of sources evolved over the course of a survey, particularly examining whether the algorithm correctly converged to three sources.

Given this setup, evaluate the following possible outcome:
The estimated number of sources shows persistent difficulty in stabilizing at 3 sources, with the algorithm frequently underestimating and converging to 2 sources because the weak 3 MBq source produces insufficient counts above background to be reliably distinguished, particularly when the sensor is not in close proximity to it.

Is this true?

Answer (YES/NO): NO